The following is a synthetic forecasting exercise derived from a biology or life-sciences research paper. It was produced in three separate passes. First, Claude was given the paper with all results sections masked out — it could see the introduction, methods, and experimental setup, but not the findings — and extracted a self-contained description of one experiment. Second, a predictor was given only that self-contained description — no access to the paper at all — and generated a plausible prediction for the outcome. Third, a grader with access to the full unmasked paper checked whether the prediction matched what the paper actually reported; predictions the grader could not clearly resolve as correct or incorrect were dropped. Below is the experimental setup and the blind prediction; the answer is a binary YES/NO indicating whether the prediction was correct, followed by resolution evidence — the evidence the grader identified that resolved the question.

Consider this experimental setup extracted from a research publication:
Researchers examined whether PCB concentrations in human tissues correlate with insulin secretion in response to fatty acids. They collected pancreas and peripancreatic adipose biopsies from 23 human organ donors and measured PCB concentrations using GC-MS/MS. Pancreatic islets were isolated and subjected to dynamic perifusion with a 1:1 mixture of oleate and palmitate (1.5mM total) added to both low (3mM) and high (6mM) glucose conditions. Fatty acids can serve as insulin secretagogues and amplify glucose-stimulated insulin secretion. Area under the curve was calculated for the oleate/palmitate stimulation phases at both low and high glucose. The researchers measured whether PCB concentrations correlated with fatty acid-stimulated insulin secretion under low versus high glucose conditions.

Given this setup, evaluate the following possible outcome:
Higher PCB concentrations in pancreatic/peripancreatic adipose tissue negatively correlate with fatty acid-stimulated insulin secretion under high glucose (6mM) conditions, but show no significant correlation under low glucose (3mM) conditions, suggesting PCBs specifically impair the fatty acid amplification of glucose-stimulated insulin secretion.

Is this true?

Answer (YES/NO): NO